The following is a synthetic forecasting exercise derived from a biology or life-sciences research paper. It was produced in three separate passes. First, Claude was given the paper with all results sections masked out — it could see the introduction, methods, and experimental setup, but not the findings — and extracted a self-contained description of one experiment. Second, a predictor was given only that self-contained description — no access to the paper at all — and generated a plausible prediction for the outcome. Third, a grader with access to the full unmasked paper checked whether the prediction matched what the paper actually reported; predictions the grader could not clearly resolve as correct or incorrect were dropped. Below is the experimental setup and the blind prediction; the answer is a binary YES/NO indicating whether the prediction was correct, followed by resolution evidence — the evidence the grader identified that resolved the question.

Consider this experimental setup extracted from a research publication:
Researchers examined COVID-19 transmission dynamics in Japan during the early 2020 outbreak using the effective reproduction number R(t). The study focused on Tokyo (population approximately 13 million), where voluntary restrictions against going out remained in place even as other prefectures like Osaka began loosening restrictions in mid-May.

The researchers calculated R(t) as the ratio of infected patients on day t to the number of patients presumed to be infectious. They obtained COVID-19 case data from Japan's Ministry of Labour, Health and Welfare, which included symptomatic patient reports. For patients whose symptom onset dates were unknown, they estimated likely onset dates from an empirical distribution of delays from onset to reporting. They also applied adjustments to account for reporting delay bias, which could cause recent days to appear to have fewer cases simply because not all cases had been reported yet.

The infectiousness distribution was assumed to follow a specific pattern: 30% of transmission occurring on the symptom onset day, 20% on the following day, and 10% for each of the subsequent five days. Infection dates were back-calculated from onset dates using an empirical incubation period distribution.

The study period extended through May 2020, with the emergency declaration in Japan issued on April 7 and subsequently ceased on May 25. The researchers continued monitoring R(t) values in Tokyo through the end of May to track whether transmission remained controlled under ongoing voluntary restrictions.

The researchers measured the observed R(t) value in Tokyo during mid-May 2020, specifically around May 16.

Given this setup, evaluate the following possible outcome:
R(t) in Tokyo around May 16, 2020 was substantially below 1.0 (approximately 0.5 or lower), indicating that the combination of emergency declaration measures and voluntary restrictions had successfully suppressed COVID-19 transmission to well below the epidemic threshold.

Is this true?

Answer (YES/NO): NO